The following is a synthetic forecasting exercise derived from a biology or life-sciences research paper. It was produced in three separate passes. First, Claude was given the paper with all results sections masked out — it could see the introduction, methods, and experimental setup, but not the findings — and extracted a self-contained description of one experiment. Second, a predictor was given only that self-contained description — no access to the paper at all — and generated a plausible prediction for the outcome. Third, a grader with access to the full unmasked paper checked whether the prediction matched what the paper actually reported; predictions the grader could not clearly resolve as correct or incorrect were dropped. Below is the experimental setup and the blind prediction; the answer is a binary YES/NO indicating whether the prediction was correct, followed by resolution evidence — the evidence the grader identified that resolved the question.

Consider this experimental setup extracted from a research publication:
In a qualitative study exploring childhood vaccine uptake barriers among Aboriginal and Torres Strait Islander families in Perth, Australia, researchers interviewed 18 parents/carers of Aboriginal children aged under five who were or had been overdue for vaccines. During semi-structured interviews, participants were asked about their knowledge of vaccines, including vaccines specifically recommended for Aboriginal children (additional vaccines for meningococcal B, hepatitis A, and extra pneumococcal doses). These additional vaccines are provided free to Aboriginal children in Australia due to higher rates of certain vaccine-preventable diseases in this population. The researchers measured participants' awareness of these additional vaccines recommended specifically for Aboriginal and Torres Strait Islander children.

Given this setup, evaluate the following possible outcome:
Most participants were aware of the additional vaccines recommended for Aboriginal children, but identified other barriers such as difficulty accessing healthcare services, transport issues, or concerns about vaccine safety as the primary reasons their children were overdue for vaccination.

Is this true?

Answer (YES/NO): NO